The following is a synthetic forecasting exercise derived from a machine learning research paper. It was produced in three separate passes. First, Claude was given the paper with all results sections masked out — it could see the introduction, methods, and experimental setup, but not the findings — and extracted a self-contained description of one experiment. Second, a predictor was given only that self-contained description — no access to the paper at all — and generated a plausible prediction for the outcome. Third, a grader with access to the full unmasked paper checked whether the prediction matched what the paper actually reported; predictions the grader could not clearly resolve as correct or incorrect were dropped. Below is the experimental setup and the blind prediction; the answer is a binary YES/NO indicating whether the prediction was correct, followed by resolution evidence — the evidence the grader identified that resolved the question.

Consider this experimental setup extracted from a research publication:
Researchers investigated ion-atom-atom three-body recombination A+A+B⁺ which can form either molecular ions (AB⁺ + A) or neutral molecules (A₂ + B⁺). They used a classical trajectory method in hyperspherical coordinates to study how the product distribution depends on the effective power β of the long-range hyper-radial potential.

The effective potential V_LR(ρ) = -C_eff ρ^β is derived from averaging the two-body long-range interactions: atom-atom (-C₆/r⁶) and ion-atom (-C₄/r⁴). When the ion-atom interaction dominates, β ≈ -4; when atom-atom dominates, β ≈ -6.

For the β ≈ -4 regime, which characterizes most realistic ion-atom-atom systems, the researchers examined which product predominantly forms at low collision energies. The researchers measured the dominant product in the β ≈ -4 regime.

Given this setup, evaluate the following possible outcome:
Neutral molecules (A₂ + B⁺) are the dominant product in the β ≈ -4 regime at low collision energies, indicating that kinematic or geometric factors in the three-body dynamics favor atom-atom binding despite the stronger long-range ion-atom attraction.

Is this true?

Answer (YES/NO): NO